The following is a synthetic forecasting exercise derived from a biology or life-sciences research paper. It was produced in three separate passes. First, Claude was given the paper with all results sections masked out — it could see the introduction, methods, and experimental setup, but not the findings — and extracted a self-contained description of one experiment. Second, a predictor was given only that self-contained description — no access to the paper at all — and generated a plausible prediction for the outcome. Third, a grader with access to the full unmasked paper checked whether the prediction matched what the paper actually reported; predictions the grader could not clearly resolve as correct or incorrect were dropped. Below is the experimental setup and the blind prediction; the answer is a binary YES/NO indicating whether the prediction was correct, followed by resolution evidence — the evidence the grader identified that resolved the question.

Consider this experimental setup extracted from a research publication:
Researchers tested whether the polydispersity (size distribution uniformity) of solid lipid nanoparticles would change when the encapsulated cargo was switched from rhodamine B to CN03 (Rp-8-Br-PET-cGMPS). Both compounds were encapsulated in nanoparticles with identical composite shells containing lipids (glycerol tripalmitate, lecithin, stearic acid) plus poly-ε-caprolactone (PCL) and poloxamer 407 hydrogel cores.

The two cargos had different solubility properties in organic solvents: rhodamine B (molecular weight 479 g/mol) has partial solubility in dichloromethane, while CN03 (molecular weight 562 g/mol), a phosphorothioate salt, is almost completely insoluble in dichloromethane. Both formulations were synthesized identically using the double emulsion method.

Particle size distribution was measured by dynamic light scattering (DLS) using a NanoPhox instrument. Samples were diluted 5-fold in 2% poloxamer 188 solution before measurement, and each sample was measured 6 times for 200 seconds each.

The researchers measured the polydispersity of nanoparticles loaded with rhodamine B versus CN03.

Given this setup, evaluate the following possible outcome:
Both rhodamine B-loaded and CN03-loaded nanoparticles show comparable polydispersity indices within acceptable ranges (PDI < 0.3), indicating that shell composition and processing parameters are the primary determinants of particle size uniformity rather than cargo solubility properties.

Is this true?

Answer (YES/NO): NO